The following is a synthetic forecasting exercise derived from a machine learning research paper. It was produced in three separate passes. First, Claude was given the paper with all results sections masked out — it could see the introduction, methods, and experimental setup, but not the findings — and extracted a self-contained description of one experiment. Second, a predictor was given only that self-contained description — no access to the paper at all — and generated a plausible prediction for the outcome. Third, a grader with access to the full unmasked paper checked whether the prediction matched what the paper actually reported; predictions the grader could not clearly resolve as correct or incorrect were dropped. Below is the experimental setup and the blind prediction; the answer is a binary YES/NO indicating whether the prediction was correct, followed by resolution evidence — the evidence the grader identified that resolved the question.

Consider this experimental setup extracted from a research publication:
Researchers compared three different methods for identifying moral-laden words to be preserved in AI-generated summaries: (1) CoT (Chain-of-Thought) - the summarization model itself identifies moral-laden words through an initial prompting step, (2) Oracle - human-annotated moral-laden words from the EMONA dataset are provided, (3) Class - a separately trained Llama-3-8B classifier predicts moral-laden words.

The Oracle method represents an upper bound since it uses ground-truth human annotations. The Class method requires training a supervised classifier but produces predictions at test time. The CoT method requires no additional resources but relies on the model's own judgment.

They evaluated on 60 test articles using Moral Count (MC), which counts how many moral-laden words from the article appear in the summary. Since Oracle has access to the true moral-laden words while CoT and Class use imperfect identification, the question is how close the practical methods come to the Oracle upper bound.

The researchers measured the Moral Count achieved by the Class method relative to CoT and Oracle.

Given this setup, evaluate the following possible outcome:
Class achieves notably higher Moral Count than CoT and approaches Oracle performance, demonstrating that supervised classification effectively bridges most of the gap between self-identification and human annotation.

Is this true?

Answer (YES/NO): YES